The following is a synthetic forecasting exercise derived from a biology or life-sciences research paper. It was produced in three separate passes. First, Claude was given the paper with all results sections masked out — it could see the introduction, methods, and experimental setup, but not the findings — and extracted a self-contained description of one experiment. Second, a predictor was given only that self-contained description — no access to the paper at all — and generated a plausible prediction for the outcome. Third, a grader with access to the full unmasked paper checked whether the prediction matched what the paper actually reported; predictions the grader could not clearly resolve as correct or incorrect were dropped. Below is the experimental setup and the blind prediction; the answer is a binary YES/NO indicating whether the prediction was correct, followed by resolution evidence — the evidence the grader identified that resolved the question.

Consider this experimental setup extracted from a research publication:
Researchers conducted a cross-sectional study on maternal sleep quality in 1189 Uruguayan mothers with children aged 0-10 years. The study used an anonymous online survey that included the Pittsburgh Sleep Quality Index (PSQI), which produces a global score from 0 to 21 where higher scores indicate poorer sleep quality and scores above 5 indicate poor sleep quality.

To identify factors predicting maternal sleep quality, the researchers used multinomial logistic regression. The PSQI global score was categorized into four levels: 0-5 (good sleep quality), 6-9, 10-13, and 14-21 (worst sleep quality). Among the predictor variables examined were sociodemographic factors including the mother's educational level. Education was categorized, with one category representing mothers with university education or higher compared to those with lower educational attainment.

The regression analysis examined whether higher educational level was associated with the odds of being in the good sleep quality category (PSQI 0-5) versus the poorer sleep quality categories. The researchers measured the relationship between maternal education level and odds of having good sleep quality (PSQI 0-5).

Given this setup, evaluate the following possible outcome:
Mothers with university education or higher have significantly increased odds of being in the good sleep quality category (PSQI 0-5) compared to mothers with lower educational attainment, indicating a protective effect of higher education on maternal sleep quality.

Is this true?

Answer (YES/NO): YES